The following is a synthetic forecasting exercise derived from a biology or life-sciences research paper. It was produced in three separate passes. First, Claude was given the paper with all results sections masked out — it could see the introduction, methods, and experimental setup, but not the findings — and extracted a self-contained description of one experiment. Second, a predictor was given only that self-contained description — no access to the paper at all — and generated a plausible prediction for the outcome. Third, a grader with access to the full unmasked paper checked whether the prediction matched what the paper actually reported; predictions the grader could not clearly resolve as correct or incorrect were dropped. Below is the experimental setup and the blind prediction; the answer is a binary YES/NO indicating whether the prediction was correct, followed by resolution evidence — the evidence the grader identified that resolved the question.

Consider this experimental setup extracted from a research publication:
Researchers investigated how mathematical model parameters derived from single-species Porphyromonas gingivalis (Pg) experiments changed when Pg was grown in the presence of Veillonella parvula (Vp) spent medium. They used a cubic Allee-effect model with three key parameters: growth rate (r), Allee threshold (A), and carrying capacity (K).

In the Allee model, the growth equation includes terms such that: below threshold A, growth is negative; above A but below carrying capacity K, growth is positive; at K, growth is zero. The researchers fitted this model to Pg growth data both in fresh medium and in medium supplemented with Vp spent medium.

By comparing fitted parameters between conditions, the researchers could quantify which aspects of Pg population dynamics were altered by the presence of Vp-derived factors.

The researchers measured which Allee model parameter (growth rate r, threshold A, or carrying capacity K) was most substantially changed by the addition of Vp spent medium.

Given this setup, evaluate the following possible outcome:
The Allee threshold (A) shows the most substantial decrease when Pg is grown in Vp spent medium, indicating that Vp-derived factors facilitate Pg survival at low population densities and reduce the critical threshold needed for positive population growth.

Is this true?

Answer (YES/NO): YES